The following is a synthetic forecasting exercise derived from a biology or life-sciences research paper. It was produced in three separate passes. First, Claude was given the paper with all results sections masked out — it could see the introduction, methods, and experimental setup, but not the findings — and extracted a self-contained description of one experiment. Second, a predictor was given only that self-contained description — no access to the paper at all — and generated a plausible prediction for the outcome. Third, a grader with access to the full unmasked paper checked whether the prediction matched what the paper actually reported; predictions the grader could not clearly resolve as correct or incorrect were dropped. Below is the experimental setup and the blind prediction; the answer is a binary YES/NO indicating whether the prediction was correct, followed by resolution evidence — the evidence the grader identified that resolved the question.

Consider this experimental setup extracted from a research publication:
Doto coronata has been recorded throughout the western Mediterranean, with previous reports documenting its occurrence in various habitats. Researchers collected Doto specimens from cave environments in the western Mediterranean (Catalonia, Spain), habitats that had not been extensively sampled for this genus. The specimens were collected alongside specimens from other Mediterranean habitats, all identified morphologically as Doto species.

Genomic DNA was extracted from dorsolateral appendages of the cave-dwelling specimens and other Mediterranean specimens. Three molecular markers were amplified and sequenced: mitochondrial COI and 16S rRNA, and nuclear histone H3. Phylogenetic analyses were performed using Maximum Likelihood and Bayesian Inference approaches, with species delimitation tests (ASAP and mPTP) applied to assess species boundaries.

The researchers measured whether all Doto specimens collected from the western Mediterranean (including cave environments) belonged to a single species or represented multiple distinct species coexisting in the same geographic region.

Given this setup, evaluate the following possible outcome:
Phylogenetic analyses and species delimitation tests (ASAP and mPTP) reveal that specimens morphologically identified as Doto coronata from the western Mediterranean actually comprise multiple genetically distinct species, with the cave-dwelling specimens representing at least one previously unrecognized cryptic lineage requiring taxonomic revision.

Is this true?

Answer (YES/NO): YES